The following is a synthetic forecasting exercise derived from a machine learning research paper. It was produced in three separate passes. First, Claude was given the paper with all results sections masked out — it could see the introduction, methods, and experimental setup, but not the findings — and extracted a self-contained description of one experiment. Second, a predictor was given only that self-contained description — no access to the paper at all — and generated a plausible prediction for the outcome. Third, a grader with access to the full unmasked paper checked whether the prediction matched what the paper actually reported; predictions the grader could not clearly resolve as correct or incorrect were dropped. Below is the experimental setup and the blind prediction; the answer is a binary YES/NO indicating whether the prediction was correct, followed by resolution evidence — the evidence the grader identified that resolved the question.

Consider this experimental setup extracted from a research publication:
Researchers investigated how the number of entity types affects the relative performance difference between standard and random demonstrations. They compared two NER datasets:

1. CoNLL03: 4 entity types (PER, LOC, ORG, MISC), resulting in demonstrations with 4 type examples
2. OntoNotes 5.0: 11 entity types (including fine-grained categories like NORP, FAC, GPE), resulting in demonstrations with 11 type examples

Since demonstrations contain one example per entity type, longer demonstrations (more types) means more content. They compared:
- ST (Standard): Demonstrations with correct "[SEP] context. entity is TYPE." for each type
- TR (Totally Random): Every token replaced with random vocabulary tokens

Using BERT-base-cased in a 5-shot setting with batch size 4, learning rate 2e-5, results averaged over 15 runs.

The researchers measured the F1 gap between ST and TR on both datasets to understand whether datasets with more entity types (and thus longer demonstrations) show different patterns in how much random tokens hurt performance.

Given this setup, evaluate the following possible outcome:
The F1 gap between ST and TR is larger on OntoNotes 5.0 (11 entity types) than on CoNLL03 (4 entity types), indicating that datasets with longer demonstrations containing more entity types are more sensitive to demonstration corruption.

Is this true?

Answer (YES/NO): NO